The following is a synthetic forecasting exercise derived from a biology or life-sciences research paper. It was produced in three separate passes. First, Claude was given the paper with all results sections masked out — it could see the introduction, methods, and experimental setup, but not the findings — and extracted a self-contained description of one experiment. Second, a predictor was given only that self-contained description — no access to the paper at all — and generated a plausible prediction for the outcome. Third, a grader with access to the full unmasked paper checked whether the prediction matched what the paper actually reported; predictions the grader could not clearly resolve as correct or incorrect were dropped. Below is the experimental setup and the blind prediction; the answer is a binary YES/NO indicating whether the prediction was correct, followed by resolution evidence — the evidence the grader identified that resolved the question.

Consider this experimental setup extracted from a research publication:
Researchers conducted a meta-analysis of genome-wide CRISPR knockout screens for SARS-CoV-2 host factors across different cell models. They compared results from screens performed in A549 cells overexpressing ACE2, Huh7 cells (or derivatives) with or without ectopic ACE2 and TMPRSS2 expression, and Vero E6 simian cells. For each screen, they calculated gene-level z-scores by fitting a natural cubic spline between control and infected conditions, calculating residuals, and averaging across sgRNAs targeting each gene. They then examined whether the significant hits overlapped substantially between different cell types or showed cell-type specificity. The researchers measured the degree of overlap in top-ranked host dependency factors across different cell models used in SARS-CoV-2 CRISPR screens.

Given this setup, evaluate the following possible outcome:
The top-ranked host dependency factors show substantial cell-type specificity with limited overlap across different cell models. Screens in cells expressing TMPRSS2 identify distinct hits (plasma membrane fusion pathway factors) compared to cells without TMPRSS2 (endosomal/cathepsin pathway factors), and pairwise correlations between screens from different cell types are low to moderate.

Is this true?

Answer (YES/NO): YES